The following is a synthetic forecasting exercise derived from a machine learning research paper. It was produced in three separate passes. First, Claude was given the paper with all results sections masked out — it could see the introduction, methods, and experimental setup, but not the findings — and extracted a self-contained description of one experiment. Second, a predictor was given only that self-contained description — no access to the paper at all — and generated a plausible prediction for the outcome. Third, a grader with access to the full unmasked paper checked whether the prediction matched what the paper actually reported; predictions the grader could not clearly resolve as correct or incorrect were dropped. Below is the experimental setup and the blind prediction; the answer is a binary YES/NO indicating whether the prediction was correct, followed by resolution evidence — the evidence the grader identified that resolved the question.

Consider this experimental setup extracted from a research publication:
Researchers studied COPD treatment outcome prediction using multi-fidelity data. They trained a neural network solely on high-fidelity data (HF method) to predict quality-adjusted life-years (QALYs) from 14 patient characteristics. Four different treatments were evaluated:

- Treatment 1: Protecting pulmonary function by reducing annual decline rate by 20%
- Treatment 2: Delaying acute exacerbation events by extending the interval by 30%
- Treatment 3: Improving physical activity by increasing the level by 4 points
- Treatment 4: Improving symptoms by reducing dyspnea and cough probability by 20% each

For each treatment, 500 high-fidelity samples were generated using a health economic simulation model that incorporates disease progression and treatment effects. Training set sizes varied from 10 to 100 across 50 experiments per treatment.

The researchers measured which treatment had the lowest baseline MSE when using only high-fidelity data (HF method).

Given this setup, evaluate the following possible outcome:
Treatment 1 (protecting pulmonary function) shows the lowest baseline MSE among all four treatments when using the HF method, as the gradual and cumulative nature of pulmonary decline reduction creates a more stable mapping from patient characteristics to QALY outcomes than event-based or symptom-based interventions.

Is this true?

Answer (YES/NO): NO